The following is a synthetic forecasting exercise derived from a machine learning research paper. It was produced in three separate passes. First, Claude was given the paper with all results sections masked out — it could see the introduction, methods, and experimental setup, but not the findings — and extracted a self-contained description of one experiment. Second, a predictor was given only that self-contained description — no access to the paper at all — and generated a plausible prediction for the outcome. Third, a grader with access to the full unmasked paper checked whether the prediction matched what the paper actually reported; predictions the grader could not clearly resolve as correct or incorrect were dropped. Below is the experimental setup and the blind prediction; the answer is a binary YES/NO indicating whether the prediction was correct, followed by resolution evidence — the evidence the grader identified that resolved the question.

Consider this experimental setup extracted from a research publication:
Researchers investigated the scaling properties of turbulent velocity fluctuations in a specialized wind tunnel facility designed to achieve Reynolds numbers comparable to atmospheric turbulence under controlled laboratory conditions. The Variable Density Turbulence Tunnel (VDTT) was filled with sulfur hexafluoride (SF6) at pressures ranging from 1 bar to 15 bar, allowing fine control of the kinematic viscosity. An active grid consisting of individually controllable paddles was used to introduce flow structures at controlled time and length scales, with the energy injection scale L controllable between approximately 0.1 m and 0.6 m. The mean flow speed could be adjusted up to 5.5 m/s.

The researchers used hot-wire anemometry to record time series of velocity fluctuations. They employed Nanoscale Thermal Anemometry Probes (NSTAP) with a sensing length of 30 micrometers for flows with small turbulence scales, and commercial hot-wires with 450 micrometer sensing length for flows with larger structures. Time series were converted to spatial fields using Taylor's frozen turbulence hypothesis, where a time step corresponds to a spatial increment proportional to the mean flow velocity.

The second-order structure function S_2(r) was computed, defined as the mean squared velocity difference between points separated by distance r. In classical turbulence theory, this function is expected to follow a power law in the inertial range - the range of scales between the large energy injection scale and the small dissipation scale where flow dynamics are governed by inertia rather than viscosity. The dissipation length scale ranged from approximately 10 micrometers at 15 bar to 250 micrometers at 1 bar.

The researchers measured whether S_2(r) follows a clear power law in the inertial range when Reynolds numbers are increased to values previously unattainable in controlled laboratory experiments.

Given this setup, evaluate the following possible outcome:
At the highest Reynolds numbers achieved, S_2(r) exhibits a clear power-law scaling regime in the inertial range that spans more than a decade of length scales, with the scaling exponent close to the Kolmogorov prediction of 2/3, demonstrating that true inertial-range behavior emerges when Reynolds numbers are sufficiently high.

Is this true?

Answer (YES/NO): NO